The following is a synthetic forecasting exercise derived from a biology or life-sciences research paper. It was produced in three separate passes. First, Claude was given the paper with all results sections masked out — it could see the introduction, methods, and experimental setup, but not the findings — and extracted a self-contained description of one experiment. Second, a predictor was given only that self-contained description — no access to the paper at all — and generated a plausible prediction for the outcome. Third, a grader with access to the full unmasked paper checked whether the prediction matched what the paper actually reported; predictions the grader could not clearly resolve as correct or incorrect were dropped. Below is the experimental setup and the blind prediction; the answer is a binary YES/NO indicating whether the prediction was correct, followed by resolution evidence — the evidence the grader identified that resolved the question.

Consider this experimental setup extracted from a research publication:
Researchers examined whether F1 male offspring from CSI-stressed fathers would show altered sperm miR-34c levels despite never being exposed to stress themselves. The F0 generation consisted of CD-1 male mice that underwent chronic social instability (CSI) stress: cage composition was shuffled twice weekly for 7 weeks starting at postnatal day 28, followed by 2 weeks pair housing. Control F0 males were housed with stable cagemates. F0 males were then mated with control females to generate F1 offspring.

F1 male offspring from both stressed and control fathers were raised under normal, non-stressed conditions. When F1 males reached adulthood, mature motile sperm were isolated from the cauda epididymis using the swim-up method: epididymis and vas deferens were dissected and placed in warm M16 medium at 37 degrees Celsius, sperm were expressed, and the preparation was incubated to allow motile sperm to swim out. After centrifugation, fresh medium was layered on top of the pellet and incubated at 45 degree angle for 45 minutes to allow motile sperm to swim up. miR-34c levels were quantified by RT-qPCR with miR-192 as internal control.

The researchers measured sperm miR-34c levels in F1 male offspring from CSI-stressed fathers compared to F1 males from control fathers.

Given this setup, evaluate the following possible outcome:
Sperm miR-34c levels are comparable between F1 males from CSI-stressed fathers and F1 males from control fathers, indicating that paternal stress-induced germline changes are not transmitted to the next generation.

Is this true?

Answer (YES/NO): NO